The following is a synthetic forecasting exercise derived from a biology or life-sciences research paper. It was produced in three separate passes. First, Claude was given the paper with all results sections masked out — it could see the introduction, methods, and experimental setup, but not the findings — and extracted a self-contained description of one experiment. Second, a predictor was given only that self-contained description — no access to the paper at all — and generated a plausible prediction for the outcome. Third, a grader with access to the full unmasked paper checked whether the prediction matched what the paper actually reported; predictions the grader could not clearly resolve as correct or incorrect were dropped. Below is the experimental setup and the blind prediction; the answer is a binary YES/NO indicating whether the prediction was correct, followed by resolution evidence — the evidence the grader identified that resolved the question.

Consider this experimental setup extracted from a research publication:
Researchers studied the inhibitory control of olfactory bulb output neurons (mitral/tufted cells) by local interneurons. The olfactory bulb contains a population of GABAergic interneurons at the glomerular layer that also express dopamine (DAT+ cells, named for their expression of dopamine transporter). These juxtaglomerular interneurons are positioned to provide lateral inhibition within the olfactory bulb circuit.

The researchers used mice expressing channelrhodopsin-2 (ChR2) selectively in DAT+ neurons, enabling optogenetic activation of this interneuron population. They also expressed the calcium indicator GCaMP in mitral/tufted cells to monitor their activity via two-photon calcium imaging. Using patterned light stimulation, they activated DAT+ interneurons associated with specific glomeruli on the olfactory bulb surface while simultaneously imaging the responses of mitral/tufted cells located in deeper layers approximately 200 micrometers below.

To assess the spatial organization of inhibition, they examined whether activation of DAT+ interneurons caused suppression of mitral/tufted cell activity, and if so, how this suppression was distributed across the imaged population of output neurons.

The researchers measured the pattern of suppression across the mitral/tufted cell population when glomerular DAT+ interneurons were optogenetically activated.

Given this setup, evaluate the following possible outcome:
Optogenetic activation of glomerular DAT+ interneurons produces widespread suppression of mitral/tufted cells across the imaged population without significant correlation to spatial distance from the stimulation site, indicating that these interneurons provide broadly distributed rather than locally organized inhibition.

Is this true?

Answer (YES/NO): NO